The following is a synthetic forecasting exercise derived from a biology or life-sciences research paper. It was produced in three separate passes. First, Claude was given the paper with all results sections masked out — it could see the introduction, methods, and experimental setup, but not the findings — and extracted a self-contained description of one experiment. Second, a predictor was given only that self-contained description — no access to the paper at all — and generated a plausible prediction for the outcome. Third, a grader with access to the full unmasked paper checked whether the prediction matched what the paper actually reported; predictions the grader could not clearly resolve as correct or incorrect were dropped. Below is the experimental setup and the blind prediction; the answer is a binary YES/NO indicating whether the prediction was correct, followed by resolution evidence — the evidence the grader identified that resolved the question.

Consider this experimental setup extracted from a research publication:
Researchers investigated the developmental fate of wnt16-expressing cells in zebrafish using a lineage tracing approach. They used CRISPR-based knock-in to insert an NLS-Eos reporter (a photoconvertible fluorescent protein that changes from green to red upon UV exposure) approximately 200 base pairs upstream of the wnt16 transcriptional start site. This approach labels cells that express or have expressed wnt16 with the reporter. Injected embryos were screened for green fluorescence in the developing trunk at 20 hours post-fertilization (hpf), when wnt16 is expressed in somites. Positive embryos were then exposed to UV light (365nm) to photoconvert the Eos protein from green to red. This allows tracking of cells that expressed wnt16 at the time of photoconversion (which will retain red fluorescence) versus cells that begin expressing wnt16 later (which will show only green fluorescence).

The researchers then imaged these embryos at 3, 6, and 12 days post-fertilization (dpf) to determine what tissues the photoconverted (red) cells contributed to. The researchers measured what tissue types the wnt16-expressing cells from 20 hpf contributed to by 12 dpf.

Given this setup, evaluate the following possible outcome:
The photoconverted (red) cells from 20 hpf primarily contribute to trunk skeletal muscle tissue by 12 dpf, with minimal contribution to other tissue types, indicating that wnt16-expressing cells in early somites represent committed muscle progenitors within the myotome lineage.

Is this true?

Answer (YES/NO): YES